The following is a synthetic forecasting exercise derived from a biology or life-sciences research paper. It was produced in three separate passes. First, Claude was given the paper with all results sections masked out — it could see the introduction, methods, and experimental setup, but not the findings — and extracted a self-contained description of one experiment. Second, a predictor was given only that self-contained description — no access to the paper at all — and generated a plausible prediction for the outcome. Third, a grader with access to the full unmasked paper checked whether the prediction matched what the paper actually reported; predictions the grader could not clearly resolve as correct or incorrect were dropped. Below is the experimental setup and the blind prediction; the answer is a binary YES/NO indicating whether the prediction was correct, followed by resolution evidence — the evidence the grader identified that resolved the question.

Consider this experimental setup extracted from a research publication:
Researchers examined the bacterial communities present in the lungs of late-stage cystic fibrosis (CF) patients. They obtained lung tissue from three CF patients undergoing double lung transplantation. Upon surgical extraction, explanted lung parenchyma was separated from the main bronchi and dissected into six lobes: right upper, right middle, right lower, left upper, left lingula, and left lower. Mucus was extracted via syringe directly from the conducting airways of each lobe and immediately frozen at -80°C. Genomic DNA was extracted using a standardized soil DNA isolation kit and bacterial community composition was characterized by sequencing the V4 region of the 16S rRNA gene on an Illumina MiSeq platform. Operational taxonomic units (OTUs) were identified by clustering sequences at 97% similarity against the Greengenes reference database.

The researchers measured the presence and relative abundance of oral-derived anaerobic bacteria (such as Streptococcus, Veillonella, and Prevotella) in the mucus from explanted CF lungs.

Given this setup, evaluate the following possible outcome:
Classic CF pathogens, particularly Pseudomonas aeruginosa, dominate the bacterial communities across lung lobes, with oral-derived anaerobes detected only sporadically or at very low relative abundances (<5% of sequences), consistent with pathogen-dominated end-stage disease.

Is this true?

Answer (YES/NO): NO